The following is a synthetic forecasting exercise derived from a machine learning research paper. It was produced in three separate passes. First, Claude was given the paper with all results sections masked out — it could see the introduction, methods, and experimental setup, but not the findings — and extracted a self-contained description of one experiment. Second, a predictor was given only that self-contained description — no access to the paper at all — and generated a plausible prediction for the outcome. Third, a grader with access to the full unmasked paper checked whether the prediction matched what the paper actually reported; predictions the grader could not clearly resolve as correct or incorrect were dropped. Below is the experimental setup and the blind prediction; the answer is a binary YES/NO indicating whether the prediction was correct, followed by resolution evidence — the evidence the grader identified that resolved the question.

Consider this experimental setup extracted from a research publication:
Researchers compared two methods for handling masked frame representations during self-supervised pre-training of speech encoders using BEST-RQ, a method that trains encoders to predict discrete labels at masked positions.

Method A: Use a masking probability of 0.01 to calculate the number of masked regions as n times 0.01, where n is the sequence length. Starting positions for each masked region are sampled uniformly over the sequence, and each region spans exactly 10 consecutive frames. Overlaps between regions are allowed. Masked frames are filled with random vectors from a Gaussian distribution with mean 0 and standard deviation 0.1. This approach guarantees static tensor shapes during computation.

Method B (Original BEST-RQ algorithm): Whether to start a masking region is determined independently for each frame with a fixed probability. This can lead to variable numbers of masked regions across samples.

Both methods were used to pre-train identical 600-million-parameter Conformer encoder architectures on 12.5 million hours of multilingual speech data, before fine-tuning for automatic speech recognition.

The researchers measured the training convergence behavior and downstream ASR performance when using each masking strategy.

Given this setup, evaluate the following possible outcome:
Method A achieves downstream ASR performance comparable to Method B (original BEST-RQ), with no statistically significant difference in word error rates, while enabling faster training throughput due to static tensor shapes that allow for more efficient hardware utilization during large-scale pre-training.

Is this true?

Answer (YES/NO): NO